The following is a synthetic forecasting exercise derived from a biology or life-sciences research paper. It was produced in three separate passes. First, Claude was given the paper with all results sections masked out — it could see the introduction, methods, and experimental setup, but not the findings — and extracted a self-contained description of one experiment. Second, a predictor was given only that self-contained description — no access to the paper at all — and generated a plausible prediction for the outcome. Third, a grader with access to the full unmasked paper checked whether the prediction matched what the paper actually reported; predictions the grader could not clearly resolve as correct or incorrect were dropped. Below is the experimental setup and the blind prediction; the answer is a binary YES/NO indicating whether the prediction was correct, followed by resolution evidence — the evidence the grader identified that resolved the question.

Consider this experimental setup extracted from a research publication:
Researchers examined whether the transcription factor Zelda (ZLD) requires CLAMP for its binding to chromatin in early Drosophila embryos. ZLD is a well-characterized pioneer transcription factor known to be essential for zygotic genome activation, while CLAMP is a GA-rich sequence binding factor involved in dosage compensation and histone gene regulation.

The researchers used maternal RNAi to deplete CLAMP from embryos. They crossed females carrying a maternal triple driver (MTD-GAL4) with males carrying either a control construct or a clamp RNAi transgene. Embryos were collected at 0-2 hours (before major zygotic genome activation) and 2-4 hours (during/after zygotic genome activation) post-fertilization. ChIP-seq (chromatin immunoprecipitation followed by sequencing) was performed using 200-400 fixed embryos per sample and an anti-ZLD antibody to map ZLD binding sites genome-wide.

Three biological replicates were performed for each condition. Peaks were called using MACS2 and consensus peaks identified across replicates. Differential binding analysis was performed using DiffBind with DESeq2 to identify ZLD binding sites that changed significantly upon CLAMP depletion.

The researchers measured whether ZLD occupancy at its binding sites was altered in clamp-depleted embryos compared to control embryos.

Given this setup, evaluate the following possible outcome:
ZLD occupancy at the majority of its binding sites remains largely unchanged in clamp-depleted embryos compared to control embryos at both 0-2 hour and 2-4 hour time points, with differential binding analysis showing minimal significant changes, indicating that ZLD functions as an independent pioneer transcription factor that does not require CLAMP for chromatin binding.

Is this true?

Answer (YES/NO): NO